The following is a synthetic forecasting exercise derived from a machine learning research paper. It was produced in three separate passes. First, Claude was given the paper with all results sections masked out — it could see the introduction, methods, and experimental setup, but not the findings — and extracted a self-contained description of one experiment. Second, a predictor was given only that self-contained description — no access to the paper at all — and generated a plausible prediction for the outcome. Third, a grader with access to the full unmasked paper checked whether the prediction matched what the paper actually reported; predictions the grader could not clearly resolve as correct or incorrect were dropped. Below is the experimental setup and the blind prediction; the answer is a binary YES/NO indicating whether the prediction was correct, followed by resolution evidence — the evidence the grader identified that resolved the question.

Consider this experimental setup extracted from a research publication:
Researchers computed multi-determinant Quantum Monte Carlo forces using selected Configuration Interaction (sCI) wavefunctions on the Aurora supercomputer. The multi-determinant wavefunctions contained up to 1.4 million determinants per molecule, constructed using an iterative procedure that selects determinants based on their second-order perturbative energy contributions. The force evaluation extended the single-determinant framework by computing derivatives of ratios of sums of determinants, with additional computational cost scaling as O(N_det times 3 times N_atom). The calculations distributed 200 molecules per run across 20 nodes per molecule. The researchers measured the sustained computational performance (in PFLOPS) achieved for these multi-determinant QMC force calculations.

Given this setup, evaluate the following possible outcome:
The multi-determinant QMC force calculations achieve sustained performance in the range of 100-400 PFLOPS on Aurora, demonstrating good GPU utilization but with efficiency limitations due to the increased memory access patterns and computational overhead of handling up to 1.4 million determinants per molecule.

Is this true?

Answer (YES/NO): NO